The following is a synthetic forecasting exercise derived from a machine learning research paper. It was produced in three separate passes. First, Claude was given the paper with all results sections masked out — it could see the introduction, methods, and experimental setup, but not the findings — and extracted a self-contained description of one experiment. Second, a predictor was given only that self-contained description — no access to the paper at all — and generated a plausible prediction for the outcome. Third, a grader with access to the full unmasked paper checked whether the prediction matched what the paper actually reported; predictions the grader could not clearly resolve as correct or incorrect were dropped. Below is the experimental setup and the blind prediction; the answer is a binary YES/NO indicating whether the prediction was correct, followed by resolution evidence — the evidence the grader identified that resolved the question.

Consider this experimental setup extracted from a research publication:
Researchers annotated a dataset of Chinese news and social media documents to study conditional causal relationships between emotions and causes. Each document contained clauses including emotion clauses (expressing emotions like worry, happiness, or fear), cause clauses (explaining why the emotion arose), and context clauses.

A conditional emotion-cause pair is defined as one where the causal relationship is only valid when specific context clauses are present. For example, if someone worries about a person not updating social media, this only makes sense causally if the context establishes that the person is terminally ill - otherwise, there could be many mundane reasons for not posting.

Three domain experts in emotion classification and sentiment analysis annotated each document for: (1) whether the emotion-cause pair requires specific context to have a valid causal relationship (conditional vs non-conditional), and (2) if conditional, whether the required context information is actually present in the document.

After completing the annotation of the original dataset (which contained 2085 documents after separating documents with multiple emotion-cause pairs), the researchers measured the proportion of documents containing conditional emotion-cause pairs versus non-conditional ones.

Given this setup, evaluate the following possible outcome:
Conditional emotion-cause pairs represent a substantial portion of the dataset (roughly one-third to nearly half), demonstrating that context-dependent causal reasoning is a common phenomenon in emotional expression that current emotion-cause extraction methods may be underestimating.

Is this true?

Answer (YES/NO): YES